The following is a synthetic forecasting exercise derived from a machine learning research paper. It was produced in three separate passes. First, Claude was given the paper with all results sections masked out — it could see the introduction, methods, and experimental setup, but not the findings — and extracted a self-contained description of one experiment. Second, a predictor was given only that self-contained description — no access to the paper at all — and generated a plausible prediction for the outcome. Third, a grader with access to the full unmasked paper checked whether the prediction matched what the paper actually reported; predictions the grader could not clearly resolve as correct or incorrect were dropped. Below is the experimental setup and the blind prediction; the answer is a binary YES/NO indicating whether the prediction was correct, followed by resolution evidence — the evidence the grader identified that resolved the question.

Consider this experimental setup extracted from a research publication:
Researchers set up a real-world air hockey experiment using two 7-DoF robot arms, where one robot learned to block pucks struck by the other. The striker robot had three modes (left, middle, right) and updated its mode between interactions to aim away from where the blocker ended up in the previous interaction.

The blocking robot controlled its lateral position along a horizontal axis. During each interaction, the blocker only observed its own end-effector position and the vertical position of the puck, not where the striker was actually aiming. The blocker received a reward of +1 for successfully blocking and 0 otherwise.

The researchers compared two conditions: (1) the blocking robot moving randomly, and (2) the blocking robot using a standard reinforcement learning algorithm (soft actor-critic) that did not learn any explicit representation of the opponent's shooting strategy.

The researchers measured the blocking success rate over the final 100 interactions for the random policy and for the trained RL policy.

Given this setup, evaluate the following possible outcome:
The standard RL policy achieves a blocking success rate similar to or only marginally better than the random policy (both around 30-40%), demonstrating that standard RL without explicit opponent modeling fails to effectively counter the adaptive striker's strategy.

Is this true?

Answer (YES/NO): NO